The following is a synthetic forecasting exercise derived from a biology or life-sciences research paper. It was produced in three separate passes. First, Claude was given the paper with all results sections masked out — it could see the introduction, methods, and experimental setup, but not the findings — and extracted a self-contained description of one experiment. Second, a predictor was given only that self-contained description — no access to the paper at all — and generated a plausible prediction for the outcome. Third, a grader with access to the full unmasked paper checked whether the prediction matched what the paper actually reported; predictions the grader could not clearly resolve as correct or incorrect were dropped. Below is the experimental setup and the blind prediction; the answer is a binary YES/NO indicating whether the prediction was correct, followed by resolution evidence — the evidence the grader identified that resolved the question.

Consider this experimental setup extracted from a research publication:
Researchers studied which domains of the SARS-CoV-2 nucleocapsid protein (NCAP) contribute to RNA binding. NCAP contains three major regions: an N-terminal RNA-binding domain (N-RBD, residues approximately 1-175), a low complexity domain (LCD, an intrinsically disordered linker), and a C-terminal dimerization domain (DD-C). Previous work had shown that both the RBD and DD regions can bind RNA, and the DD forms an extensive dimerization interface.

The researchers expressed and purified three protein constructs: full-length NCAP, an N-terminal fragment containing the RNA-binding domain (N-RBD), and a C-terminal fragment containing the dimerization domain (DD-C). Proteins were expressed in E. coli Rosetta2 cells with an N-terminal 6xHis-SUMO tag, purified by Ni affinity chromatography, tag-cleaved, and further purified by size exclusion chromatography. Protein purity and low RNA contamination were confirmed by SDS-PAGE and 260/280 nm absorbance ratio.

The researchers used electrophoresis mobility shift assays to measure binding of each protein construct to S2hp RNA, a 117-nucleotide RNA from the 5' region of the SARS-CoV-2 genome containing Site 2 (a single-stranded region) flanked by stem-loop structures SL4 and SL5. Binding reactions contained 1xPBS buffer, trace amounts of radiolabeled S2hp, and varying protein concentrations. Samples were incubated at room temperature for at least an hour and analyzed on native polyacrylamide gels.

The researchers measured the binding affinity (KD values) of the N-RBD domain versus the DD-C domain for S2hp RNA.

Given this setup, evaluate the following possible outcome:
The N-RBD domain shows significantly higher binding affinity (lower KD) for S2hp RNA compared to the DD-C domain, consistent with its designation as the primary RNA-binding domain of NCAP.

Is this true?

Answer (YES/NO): NO